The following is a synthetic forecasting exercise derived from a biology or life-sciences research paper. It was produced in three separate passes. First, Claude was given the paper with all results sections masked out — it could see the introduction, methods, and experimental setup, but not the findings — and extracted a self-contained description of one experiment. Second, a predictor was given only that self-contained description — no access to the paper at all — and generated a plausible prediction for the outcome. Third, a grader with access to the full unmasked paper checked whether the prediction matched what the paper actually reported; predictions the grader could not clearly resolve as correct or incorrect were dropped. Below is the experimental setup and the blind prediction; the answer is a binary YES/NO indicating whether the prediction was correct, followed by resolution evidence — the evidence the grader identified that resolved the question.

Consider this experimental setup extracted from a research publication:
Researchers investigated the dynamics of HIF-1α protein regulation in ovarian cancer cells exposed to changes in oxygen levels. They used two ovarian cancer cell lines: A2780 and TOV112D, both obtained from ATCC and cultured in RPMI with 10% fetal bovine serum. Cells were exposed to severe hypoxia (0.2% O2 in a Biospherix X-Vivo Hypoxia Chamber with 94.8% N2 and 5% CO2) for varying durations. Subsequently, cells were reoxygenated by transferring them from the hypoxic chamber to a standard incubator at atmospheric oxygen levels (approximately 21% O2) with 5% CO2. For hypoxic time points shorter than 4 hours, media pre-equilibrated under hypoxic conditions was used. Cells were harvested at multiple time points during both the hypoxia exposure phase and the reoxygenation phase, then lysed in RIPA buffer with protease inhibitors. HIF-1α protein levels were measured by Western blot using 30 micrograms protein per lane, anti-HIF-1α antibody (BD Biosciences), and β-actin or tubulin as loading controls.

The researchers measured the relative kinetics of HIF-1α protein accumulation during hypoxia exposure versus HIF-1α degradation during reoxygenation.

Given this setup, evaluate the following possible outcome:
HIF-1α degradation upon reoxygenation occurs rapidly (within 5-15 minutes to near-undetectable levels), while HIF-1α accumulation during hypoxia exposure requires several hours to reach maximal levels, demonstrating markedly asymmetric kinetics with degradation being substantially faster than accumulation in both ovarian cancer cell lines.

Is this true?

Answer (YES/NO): YES